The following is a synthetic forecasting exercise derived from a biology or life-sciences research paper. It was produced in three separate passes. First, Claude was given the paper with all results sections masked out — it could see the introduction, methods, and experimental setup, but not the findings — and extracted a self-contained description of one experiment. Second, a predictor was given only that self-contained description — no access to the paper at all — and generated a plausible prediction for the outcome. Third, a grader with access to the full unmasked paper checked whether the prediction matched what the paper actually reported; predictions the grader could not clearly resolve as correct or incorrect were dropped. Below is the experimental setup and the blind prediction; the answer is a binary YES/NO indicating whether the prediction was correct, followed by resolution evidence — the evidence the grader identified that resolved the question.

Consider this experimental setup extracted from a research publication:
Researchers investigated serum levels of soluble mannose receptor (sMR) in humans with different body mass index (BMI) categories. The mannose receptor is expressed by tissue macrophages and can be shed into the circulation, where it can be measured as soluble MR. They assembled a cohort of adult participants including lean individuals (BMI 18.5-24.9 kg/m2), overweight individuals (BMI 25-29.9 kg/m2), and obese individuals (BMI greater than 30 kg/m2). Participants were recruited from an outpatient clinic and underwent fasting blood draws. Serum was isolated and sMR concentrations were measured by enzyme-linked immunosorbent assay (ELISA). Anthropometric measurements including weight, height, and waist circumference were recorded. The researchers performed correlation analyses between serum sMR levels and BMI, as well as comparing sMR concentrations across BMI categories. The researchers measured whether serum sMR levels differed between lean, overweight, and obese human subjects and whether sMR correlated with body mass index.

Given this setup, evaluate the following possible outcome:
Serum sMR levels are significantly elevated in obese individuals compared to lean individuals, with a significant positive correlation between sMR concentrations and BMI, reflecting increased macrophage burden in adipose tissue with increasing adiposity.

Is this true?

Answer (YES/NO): YES